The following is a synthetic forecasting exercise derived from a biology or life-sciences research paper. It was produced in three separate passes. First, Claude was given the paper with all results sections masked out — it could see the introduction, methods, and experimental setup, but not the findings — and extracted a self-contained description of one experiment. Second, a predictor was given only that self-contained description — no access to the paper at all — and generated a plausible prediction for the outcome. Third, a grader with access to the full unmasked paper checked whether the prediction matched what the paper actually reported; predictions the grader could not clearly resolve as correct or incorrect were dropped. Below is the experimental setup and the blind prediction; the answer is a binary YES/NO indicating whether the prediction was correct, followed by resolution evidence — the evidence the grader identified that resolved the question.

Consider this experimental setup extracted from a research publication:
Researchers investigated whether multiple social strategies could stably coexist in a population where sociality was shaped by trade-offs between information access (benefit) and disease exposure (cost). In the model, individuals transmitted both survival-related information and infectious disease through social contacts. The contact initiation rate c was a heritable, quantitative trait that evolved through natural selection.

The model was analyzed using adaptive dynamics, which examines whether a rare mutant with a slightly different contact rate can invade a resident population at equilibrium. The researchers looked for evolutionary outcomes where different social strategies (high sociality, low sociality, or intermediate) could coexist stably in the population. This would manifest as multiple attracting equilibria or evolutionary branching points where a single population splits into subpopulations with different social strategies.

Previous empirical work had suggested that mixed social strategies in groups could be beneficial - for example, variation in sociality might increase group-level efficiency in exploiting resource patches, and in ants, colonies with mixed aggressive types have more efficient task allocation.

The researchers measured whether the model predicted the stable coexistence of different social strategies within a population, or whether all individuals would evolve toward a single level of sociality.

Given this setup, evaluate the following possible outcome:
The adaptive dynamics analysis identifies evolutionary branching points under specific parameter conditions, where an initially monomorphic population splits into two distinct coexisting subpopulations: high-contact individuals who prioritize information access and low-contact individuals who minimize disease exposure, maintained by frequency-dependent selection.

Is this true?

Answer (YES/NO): NO